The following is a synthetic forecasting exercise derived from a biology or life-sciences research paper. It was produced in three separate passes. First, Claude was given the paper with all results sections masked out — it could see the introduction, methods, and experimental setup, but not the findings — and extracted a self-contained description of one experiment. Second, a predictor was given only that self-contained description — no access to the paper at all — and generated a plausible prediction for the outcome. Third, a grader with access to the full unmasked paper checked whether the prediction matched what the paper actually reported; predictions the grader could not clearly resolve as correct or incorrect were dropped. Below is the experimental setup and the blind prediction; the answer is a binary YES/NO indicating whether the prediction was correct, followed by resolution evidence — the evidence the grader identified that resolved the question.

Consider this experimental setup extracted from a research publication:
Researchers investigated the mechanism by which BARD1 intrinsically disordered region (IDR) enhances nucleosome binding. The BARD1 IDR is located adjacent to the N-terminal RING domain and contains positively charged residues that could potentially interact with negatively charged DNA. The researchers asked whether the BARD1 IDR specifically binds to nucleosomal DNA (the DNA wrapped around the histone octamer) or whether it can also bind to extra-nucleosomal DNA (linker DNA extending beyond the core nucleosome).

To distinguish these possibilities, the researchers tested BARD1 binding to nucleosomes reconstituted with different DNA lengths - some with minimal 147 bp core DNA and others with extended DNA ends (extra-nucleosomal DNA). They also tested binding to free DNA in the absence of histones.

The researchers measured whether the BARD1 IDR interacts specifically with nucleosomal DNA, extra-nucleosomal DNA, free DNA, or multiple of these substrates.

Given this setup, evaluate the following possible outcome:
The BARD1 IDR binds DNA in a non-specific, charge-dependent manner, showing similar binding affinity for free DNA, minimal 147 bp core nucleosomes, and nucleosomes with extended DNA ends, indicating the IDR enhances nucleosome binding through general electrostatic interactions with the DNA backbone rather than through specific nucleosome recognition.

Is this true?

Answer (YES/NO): YES